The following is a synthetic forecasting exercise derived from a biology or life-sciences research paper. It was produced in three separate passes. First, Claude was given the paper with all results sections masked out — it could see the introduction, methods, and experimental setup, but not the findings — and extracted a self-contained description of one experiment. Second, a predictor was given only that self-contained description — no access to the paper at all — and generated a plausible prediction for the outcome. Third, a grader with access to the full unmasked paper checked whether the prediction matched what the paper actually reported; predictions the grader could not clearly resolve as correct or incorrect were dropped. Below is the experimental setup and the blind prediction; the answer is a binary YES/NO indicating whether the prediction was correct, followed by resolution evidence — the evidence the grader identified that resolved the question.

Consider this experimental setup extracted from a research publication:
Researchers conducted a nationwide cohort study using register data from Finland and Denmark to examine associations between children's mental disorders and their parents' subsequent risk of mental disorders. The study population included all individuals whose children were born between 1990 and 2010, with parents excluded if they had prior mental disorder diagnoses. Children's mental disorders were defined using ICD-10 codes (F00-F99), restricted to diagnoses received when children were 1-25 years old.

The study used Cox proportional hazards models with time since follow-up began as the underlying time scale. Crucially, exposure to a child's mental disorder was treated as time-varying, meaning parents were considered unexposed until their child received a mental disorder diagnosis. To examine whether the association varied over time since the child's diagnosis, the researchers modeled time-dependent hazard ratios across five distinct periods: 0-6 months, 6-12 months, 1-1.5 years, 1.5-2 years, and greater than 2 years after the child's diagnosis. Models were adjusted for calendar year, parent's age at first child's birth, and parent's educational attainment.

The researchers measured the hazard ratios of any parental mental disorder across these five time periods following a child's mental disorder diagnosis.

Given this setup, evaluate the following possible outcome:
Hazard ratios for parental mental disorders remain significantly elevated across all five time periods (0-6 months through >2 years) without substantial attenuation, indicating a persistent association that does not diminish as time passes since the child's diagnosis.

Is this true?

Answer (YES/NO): NO